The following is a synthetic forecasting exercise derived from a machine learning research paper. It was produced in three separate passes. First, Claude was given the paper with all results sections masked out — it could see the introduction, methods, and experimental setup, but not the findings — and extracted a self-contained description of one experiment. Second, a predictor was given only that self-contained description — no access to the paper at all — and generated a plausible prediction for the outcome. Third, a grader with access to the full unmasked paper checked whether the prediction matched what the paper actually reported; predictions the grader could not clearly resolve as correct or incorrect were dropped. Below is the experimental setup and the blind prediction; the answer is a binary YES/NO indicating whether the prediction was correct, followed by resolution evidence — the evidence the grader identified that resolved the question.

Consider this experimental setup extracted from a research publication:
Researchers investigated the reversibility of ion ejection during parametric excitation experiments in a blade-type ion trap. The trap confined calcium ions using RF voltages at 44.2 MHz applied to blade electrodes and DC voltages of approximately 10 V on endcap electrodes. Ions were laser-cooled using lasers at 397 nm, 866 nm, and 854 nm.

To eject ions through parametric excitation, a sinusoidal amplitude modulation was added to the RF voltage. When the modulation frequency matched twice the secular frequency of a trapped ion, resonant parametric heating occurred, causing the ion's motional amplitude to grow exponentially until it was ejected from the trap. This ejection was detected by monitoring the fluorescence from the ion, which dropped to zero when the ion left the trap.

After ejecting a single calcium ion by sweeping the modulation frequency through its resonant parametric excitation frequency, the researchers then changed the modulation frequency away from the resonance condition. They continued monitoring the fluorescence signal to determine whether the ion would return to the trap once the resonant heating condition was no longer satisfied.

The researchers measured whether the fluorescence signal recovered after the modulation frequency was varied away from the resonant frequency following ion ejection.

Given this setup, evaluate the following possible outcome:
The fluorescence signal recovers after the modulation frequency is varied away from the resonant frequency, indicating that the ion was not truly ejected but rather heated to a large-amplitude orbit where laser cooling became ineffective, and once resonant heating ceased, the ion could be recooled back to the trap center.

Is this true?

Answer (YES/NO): NO